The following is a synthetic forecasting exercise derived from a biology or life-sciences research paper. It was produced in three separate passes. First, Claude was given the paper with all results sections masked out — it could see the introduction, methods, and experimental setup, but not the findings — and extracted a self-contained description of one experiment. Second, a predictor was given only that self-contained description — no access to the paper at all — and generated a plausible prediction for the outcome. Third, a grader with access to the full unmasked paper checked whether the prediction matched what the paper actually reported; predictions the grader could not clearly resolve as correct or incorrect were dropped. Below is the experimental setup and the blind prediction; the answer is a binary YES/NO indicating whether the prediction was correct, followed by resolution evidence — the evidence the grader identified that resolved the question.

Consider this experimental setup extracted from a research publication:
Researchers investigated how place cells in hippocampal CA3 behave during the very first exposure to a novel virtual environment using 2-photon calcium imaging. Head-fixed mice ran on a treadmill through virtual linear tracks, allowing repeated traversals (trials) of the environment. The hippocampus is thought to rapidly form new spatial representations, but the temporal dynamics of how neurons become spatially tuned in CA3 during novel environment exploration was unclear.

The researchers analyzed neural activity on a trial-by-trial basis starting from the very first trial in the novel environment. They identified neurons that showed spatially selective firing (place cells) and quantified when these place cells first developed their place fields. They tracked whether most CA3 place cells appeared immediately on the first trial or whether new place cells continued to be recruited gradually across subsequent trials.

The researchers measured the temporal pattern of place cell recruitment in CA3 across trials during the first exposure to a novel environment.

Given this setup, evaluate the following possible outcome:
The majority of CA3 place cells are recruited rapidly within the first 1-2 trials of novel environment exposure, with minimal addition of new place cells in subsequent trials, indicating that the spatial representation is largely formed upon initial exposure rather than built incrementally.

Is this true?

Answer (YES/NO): NO